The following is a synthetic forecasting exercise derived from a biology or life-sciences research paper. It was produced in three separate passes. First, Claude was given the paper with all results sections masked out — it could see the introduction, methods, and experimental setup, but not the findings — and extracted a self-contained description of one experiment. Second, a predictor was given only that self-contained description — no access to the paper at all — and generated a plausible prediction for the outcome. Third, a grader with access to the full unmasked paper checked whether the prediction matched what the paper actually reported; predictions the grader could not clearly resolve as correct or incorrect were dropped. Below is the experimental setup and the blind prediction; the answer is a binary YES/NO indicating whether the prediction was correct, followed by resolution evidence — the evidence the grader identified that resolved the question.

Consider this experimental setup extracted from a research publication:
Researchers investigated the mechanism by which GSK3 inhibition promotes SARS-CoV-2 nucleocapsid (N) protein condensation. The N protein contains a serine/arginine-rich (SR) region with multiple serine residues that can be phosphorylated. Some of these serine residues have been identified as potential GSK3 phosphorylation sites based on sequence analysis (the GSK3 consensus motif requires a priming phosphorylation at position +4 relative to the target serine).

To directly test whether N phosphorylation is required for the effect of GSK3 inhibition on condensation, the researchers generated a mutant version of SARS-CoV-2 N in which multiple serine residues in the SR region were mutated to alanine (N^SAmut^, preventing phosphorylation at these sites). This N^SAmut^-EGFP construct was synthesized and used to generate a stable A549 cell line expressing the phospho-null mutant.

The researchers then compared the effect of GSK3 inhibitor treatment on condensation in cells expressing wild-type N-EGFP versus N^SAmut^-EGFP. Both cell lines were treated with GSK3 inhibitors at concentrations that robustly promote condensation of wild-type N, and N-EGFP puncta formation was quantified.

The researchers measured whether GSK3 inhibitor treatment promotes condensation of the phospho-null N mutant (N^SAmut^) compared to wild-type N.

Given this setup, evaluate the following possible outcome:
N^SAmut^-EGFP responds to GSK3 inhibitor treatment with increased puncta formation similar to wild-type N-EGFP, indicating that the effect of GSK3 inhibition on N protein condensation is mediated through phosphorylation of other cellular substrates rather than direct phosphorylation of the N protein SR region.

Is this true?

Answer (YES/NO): NO